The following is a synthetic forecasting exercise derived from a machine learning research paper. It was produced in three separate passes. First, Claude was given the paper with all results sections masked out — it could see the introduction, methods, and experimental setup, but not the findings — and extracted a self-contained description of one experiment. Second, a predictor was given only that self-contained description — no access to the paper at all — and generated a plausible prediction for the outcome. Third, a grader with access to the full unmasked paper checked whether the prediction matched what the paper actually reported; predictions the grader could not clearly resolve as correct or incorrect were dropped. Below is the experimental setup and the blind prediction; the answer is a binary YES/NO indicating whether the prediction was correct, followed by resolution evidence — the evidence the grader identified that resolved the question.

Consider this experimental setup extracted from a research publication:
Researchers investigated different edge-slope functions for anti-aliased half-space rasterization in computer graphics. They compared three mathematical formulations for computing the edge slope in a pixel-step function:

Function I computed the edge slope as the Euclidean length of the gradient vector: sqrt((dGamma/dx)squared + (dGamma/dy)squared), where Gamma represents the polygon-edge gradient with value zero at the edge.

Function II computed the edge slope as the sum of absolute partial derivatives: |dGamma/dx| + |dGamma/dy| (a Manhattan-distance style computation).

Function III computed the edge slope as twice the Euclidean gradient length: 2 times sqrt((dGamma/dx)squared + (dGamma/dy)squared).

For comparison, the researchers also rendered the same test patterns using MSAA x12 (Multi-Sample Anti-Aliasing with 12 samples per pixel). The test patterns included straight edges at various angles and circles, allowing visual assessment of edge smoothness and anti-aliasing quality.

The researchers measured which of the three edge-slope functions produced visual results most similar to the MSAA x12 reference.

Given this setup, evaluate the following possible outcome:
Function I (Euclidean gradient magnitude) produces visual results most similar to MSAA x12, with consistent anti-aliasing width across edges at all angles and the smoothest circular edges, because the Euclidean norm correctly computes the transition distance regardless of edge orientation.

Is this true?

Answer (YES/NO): YES